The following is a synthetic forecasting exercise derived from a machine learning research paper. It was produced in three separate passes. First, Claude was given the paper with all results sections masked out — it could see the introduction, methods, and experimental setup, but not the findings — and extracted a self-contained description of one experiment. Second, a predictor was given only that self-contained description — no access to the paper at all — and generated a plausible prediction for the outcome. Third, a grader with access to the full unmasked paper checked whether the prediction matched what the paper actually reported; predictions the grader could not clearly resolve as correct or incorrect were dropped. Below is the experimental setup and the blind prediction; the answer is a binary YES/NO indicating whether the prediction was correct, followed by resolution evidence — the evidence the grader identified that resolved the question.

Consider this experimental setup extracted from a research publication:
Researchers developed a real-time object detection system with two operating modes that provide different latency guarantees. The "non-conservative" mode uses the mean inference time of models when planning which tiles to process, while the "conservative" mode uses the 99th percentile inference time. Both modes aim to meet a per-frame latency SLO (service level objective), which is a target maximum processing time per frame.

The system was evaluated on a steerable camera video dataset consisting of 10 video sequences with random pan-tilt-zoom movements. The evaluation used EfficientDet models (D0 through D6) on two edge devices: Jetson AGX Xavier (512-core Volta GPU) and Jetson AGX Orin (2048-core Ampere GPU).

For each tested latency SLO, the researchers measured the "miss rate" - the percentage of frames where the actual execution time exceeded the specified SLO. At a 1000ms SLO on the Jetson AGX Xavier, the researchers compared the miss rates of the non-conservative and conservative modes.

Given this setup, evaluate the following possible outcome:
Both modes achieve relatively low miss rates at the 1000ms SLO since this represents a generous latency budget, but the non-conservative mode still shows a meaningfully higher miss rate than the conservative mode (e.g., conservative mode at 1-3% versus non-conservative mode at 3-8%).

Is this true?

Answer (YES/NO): NO